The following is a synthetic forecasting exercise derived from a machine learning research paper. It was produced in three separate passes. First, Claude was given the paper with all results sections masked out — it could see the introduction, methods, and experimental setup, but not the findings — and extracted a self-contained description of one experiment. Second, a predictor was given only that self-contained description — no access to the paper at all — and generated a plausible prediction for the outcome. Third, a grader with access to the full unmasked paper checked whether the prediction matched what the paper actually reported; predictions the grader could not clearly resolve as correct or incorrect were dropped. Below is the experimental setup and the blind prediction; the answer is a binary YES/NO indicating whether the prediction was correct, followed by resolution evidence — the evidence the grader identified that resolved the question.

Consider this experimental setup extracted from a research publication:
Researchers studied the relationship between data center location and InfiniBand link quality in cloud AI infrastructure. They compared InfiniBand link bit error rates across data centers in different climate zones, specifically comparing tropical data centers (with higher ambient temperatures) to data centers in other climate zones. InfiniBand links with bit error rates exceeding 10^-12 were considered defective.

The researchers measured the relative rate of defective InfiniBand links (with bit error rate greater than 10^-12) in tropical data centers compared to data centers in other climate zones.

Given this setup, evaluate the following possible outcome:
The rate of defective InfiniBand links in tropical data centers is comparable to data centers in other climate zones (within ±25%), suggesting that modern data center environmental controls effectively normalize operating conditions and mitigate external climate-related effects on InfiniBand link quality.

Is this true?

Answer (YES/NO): NO